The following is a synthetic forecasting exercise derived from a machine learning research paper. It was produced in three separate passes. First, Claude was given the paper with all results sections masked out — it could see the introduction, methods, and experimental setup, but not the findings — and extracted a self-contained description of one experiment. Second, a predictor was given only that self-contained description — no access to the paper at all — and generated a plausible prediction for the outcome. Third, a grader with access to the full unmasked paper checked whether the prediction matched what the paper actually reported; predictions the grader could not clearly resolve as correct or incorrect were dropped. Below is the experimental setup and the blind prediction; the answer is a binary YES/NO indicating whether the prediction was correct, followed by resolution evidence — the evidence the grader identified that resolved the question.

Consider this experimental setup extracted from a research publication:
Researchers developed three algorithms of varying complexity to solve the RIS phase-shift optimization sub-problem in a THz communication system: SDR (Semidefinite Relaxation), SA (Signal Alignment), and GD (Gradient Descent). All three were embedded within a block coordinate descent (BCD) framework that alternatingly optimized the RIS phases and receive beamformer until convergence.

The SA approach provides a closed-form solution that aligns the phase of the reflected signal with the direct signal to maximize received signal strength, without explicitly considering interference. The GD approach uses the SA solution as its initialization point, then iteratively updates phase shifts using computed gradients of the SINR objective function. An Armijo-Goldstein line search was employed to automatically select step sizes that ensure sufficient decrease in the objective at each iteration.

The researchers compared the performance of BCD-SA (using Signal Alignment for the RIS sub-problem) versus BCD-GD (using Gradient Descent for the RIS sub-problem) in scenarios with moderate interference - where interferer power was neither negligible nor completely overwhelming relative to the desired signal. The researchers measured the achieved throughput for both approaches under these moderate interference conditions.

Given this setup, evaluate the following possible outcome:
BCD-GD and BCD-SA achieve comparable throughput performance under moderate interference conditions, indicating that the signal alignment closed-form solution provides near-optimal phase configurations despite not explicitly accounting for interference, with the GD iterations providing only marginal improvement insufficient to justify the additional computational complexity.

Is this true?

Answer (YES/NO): NO